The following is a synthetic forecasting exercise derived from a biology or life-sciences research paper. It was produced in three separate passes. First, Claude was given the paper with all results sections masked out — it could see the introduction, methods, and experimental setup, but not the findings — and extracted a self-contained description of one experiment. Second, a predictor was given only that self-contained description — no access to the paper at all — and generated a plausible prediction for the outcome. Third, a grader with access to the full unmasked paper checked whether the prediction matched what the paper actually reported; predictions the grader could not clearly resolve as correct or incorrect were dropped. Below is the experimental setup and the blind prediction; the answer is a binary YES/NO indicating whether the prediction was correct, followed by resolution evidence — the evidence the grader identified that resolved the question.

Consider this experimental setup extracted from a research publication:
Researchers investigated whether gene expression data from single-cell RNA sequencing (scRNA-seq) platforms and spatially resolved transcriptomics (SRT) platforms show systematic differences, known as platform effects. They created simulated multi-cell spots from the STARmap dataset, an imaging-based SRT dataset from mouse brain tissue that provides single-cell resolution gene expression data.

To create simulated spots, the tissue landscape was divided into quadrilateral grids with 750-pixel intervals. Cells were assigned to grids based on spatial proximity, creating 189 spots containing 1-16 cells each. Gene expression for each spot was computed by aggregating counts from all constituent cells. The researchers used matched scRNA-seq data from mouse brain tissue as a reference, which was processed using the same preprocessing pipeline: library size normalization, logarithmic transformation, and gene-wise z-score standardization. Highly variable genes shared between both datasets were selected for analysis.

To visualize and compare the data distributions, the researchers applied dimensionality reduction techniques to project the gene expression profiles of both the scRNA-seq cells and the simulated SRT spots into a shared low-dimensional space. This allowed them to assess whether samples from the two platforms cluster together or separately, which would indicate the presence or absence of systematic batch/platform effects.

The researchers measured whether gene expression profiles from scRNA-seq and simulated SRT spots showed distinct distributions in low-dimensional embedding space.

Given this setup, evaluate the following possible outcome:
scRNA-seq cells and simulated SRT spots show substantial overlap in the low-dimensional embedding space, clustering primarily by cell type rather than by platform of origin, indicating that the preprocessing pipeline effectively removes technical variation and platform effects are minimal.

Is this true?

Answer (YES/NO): NO